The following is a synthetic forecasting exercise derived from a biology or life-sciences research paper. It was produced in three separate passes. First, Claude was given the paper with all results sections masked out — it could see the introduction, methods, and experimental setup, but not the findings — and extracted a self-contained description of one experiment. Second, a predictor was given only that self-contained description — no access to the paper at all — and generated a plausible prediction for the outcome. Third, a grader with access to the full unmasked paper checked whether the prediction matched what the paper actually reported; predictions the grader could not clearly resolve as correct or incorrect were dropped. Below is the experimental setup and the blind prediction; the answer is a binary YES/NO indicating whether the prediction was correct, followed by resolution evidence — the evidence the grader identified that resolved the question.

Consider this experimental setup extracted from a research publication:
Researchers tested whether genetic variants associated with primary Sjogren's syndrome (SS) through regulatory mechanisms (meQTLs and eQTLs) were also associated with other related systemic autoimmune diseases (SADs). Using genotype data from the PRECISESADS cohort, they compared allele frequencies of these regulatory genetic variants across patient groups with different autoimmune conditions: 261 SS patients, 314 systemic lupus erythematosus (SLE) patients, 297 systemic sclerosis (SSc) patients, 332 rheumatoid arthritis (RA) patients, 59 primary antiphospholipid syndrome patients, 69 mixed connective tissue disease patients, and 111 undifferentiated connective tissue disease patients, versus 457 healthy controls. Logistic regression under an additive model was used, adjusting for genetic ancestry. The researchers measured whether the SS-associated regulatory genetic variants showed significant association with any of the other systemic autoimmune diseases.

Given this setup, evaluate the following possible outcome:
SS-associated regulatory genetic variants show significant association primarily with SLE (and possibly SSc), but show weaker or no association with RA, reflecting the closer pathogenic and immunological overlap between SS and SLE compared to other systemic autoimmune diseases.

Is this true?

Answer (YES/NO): NO